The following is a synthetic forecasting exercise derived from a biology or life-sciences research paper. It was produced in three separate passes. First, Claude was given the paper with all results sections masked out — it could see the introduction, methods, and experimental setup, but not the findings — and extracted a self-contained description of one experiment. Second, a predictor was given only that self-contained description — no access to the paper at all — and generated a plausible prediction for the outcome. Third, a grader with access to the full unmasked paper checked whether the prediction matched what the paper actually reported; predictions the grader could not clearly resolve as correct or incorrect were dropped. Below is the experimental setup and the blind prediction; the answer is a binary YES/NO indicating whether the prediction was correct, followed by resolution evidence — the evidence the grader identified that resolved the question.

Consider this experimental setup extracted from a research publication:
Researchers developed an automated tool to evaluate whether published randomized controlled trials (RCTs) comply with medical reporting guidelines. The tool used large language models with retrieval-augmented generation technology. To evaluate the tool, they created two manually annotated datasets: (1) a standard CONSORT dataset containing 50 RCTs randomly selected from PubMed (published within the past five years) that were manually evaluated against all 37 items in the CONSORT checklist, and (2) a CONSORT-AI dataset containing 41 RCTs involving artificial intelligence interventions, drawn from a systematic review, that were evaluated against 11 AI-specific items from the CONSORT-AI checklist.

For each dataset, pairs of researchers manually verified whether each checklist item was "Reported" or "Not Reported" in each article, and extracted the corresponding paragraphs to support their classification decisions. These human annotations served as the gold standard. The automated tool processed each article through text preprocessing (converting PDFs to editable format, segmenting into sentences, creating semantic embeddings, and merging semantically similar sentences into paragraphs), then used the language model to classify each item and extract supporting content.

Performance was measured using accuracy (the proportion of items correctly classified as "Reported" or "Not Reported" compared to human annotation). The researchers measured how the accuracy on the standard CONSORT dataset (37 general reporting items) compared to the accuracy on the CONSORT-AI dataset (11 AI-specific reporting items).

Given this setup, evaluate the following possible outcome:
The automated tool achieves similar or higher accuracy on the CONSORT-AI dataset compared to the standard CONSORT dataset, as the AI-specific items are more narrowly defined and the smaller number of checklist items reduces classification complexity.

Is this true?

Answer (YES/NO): NO